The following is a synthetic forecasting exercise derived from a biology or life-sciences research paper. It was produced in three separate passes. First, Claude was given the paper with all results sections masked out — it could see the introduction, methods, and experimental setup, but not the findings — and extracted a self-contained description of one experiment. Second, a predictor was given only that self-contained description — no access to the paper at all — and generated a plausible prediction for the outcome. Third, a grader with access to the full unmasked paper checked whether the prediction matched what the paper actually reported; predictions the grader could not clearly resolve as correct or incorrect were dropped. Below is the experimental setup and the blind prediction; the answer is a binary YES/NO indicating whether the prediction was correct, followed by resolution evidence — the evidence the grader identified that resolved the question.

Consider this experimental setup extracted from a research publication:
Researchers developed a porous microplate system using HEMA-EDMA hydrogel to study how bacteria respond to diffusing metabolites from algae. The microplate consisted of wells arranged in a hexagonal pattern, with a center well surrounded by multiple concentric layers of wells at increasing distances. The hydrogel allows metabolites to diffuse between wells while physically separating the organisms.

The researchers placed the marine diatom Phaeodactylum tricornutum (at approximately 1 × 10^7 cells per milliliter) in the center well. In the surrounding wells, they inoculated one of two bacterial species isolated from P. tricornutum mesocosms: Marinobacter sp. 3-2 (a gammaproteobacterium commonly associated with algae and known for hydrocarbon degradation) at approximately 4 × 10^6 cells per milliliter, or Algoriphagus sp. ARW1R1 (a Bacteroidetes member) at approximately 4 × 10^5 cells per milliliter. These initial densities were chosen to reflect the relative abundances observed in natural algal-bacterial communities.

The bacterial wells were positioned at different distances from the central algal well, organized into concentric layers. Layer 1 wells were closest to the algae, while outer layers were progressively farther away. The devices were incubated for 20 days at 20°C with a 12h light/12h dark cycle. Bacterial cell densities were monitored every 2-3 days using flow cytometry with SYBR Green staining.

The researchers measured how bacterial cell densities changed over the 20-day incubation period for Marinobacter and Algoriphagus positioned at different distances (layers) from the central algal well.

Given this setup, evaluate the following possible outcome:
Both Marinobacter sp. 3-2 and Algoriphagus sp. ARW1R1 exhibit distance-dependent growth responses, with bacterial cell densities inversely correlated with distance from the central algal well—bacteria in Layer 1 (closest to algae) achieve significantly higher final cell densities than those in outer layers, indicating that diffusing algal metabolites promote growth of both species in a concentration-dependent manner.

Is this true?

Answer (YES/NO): YES